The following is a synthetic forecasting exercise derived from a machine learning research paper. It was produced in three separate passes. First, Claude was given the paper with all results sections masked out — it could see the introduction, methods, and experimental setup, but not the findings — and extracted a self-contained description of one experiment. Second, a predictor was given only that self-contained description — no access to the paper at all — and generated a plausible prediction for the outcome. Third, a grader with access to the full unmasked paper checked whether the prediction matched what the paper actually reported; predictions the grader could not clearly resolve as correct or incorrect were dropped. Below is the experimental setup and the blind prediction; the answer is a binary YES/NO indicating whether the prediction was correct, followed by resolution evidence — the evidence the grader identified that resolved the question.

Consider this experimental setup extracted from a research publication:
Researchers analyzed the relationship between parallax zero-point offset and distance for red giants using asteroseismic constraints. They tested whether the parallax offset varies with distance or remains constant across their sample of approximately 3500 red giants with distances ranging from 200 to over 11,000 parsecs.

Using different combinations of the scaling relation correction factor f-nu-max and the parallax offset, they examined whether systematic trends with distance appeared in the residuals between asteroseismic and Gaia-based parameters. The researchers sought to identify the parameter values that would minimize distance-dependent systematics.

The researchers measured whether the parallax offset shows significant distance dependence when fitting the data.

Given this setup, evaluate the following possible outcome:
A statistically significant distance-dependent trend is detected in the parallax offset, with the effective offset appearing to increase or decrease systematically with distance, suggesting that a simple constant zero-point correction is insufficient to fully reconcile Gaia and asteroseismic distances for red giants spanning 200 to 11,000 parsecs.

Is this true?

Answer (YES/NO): NO